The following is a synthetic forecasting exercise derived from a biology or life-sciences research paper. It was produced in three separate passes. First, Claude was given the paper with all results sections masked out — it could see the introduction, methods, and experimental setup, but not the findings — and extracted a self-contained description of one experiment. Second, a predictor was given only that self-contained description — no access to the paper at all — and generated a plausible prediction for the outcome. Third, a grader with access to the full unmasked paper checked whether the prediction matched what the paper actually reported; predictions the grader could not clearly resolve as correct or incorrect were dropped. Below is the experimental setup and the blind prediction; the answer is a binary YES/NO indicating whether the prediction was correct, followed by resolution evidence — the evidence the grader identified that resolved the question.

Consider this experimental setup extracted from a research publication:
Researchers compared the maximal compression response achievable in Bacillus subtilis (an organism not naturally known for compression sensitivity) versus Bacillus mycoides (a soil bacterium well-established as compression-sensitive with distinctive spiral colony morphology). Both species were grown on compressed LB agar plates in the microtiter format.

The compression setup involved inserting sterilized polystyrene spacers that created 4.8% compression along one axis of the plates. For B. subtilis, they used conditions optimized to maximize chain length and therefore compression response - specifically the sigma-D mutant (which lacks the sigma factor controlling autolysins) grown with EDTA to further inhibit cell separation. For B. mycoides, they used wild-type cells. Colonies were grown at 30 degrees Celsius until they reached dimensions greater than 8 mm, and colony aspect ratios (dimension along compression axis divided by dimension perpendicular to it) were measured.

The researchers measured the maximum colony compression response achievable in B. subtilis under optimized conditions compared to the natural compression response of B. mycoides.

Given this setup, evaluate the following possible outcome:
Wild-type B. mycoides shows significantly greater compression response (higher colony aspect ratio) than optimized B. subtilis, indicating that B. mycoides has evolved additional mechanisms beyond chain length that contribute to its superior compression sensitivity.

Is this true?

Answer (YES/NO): YES